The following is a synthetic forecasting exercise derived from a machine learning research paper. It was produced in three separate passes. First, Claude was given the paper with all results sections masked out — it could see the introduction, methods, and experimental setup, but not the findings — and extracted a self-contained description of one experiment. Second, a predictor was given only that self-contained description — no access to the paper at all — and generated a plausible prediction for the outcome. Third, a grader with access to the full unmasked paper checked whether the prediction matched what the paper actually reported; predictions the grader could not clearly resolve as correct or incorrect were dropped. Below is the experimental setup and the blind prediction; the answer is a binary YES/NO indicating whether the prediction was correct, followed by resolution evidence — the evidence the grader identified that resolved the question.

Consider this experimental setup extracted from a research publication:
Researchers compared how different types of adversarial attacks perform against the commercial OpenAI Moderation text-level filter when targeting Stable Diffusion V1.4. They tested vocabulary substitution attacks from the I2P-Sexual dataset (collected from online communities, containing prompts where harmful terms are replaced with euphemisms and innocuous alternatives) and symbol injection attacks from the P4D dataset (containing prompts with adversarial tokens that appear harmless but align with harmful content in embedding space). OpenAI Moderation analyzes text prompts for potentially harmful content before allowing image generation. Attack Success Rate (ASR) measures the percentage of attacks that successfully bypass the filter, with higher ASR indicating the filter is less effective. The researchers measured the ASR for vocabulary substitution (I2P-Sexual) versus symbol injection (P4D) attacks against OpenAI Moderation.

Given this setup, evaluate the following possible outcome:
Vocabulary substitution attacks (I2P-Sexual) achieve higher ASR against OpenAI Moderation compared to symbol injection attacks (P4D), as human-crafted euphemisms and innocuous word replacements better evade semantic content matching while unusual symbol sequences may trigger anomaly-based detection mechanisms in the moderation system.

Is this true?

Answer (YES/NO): YES